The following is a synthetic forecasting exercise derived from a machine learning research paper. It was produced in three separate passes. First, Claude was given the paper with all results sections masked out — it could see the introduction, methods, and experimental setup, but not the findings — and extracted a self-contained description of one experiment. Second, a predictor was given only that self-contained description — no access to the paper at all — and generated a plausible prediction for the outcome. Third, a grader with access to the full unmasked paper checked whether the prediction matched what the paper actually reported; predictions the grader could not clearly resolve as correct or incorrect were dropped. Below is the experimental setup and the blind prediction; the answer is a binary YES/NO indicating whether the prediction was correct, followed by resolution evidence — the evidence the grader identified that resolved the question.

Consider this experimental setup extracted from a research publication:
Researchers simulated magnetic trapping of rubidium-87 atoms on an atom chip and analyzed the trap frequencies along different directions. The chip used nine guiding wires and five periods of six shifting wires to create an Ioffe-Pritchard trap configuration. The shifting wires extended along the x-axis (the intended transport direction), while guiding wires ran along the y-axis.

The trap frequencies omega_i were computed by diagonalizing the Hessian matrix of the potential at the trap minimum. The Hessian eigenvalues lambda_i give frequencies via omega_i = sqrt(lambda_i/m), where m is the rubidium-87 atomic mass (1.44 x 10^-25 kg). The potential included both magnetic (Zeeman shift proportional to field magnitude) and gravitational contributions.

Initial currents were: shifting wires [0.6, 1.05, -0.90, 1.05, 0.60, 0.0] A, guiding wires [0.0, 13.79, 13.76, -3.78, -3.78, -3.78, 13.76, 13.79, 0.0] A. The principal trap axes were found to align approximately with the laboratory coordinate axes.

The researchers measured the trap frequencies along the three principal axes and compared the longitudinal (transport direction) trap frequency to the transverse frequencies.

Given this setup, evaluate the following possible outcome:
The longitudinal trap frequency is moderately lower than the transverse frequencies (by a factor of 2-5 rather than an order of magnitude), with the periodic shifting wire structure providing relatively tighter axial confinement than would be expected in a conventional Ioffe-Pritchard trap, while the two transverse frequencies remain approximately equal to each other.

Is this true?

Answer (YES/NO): YES